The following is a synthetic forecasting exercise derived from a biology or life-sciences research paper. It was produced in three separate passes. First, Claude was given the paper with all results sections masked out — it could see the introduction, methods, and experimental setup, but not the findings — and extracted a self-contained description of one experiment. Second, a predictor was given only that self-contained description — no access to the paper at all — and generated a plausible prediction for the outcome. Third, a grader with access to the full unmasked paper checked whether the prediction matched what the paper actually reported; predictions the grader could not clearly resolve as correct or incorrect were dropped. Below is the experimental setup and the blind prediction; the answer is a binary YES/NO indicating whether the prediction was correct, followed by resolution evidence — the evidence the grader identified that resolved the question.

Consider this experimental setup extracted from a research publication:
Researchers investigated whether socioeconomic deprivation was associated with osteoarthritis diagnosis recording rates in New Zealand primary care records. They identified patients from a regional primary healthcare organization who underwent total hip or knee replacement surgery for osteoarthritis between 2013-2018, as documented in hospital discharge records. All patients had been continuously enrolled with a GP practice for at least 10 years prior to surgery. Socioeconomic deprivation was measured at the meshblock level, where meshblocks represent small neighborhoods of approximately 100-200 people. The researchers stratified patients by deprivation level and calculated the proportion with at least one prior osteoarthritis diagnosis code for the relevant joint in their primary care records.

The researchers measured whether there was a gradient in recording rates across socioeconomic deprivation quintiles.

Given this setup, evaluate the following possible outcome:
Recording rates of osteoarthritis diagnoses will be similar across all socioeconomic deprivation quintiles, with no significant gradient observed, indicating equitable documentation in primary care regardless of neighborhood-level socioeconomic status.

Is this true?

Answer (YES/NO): YES